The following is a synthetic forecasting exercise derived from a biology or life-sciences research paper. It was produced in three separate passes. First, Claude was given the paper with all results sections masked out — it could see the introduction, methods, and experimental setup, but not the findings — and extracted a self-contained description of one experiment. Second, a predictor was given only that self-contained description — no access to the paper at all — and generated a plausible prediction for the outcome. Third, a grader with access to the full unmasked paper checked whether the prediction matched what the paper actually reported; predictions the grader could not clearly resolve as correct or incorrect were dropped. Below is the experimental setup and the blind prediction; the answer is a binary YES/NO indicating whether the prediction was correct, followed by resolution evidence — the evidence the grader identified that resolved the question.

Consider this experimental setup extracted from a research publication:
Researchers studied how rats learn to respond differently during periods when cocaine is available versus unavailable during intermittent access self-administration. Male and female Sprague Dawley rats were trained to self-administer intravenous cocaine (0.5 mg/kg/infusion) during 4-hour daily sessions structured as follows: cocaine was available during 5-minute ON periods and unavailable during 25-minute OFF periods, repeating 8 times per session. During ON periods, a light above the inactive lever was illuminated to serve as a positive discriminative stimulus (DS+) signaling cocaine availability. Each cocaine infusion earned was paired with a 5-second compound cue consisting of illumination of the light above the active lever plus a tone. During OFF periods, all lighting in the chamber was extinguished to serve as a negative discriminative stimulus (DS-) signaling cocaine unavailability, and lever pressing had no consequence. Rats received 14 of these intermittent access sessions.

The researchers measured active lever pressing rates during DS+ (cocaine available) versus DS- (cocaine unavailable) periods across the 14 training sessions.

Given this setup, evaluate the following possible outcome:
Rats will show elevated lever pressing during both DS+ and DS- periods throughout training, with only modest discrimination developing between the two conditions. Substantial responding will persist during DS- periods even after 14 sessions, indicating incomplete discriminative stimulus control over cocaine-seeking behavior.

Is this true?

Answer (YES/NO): NO